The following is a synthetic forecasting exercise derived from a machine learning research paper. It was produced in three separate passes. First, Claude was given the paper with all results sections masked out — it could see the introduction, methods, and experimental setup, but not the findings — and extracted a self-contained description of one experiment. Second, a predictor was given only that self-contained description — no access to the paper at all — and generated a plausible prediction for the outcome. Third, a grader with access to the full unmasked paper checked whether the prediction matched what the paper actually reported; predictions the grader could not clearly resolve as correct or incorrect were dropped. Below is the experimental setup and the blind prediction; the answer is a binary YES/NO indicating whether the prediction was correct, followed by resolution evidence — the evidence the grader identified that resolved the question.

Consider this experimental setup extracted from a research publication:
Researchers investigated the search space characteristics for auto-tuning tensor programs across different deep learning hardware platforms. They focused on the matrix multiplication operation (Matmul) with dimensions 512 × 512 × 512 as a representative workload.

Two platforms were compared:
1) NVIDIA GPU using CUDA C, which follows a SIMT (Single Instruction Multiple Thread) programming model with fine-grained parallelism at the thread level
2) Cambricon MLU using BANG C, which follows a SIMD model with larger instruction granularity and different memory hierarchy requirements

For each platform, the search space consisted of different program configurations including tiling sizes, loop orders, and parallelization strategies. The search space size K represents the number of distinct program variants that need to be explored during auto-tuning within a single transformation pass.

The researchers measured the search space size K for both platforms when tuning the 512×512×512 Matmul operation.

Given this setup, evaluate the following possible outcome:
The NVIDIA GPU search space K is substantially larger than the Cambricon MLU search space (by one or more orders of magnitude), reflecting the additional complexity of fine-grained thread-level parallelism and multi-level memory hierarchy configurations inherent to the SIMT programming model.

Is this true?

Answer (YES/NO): YES